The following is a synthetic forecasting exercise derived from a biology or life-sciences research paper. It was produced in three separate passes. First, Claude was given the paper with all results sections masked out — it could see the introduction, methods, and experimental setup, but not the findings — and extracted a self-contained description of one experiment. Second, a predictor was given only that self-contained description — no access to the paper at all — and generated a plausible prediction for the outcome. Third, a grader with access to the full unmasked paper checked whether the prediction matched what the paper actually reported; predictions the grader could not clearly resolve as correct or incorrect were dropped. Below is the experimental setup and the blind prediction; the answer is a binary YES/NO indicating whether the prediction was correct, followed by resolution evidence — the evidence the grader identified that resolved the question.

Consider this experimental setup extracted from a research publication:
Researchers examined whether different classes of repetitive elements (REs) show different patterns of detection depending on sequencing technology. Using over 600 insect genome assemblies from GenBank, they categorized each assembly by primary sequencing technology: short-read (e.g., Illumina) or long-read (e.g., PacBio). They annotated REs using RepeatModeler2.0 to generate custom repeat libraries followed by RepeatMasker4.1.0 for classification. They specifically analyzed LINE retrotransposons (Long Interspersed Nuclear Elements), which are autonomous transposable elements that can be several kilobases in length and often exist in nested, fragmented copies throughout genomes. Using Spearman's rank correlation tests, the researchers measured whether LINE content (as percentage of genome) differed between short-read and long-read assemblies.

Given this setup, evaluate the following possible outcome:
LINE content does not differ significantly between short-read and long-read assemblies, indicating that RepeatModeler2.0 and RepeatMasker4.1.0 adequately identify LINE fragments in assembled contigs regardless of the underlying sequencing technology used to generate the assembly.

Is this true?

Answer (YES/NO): YES